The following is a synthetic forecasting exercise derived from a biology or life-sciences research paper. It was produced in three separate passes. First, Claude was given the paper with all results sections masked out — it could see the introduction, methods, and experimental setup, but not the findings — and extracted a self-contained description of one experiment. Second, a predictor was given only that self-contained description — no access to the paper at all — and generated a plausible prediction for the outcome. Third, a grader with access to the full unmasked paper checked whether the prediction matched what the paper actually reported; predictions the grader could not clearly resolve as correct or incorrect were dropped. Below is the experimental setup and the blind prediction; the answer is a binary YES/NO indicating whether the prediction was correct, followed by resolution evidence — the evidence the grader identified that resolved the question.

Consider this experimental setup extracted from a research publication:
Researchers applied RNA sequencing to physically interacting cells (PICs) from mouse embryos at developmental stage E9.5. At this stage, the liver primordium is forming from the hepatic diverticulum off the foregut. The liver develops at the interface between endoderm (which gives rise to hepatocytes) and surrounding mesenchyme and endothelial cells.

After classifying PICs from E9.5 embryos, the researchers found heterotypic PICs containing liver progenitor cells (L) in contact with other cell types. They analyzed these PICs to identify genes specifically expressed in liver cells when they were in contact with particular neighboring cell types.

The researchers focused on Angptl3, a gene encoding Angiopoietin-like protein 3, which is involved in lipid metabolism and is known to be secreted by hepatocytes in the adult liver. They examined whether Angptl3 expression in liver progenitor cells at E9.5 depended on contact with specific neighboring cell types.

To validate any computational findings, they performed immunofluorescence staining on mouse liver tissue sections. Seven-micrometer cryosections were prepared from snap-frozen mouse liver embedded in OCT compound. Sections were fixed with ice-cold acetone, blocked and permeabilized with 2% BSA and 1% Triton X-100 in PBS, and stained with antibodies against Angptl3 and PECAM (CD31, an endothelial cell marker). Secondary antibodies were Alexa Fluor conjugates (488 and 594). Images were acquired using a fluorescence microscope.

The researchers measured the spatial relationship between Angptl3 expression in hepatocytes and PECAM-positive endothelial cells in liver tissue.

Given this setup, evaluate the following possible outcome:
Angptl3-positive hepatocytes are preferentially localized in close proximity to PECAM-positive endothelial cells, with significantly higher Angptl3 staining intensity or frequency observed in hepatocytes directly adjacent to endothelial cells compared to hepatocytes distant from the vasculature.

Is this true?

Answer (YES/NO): YES